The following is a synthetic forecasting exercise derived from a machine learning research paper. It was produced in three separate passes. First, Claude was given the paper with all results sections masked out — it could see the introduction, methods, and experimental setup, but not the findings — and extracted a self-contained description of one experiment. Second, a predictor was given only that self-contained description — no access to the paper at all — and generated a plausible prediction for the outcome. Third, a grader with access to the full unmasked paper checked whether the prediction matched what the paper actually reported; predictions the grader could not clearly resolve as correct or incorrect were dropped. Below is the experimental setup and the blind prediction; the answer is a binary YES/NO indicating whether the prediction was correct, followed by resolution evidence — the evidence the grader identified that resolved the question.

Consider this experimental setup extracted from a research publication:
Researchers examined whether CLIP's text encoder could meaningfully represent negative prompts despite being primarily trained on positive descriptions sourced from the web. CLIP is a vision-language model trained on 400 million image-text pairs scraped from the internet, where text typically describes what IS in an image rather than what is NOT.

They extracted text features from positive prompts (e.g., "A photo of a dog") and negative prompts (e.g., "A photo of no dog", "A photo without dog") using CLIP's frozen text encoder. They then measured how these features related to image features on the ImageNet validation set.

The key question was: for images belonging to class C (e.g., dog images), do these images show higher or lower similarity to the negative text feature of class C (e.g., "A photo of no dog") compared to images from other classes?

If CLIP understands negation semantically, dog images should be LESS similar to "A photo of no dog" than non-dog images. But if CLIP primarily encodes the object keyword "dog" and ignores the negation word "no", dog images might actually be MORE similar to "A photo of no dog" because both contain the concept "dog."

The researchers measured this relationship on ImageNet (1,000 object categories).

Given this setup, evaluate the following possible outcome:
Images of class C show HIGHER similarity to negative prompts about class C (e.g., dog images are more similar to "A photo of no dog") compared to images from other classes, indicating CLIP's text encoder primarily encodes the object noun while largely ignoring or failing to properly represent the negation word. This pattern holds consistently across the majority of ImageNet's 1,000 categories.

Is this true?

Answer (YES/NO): YES